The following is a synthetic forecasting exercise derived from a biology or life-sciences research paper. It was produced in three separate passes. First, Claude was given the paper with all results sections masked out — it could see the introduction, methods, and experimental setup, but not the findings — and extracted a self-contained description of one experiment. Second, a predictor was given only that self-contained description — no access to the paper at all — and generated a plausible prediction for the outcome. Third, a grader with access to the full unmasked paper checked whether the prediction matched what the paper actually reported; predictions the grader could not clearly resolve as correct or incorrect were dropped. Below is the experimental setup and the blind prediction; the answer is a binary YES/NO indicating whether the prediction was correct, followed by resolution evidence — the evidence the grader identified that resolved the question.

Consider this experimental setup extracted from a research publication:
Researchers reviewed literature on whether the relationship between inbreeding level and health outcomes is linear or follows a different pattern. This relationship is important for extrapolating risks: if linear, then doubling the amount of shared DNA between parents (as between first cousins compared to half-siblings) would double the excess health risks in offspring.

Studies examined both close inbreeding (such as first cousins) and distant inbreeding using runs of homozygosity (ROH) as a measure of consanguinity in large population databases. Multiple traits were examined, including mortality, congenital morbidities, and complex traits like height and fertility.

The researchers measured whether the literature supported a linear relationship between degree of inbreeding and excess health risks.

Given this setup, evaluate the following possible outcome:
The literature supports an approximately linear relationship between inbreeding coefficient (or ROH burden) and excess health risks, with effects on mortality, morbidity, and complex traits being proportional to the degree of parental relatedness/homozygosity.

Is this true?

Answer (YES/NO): YES